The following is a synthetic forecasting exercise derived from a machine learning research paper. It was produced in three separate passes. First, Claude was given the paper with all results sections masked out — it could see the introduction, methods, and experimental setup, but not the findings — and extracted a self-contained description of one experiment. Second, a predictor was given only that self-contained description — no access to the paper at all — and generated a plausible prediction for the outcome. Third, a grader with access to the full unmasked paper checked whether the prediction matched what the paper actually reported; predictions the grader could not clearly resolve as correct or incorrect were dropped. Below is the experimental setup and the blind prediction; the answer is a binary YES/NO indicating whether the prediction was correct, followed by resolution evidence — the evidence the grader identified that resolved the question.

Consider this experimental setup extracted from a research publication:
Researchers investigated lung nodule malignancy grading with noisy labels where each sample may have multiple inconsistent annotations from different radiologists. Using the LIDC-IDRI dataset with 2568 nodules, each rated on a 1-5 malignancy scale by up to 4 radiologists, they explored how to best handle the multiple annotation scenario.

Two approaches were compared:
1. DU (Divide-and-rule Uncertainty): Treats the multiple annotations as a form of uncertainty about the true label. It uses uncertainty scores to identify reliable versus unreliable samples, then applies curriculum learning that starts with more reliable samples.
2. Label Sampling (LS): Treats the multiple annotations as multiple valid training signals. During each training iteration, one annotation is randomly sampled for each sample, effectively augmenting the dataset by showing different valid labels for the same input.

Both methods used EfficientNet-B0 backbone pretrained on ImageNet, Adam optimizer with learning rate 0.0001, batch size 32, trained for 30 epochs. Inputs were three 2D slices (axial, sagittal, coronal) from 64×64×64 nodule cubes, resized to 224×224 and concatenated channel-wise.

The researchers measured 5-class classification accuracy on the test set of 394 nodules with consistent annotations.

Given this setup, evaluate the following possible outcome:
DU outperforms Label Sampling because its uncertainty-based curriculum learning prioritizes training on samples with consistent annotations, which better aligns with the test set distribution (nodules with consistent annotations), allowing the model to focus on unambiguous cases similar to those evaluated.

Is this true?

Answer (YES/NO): YES